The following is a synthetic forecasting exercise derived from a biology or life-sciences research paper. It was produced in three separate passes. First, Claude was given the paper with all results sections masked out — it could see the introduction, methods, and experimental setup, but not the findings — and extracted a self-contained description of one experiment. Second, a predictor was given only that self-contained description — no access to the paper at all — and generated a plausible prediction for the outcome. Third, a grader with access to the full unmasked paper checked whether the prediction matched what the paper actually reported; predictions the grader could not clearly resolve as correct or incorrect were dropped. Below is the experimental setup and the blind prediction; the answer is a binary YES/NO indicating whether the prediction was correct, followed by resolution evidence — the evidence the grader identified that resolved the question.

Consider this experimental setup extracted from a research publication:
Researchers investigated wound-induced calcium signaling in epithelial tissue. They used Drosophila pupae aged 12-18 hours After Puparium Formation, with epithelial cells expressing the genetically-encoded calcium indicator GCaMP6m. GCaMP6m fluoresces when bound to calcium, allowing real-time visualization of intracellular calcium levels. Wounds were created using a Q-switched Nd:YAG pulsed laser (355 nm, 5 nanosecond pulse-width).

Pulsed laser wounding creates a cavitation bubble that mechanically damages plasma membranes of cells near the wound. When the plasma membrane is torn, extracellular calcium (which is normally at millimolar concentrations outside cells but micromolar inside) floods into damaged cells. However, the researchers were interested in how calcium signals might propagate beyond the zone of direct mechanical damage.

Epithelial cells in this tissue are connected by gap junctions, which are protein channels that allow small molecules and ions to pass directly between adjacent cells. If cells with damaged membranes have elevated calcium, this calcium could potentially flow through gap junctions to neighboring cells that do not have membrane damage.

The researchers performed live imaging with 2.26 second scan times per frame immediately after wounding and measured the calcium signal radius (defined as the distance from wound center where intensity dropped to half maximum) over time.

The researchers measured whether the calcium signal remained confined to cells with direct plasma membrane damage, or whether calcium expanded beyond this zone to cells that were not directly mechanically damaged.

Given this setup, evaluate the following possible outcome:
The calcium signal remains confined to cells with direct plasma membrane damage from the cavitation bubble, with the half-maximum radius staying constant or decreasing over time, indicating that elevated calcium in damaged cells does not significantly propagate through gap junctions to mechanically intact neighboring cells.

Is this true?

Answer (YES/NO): NO